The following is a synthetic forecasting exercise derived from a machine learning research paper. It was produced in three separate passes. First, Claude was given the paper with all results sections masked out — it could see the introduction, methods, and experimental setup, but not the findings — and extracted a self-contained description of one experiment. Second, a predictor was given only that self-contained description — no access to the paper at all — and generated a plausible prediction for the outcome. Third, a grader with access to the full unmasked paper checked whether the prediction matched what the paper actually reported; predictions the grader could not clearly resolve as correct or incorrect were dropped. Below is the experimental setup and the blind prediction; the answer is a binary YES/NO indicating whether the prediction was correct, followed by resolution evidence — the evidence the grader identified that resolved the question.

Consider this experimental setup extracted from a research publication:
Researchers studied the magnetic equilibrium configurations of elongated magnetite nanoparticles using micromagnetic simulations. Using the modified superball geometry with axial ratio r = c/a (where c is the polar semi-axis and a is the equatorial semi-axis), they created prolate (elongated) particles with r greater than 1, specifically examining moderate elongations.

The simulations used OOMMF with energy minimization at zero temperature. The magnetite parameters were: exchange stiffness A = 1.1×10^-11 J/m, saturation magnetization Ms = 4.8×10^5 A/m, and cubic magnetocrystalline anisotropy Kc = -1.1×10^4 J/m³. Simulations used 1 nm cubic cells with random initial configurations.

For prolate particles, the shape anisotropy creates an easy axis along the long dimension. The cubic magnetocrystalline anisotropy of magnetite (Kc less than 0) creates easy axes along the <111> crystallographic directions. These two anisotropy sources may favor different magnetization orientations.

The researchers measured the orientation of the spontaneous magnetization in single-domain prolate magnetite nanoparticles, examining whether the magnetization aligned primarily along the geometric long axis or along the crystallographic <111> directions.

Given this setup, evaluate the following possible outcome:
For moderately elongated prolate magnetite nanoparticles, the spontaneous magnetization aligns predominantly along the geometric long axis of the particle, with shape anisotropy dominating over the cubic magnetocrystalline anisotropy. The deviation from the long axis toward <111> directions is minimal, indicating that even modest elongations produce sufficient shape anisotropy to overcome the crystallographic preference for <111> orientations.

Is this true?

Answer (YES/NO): YES